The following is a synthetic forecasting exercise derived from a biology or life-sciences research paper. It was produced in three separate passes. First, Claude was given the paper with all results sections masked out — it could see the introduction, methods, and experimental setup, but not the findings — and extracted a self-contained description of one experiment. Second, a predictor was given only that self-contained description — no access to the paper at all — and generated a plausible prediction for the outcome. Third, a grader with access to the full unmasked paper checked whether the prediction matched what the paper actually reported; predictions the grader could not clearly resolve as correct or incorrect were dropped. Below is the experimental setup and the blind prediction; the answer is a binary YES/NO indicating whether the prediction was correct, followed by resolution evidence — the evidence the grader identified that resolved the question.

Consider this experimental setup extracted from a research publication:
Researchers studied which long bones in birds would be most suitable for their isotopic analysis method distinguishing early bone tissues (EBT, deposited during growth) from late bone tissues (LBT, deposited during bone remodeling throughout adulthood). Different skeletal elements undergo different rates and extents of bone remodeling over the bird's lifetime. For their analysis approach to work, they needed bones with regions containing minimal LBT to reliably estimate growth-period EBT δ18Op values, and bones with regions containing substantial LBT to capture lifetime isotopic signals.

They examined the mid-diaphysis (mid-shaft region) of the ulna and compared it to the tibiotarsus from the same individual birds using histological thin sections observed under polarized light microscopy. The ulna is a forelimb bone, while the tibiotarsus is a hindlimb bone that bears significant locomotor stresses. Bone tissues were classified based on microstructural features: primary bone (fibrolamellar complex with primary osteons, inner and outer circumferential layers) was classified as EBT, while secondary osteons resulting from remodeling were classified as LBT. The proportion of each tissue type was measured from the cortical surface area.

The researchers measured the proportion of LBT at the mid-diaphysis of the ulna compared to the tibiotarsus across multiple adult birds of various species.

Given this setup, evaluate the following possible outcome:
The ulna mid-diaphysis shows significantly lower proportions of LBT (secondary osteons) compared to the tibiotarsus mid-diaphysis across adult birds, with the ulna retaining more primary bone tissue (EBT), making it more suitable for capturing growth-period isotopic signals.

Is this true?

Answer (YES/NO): YES